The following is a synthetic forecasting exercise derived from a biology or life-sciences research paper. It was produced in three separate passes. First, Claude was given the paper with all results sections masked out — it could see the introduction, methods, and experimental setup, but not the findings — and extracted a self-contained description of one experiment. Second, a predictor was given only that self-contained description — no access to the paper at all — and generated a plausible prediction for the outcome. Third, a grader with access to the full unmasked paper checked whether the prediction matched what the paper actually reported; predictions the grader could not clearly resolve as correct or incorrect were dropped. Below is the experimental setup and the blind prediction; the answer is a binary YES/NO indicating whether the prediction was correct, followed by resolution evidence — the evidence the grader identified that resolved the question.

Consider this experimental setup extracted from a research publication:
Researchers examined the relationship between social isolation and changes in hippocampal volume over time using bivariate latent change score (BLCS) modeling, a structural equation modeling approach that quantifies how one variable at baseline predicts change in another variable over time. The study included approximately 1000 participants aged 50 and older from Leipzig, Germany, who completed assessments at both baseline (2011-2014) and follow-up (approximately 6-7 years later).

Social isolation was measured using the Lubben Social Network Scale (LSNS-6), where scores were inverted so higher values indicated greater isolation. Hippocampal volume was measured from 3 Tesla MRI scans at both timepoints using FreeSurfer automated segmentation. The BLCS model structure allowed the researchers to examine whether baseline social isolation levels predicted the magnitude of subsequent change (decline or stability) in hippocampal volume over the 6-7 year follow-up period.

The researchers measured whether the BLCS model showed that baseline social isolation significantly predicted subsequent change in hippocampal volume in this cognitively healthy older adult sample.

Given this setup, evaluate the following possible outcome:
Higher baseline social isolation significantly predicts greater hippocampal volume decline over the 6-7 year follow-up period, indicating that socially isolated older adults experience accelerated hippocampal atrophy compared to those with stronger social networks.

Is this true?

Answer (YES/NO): NO